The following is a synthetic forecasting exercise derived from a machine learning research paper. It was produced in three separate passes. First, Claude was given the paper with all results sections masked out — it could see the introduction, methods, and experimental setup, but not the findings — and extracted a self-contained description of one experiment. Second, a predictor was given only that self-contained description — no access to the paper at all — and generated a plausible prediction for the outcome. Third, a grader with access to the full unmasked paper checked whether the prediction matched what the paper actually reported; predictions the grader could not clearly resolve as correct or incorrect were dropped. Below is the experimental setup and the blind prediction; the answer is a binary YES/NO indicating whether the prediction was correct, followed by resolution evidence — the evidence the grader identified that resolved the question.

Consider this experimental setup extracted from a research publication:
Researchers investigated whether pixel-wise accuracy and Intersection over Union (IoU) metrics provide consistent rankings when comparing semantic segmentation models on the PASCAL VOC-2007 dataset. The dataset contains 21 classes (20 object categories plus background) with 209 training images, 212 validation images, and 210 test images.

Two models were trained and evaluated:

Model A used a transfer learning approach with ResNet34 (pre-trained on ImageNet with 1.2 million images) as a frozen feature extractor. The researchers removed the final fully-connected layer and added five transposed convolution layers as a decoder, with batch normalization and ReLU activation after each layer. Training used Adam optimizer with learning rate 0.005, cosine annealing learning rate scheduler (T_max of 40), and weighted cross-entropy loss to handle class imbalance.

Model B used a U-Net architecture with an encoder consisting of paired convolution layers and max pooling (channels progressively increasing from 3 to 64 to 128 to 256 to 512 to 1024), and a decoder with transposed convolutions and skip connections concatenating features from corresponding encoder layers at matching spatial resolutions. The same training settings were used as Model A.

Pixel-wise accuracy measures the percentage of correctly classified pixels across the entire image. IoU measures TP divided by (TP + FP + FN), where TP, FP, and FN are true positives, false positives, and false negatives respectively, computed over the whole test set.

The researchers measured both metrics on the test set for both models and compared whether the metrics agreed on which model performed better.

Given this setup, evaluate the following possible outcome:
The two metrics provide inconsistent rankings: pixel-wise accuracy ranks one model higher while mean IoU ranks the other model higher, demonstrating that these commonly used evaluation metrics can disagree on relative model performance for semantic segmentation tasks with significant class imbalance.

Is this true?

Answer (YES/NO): YES